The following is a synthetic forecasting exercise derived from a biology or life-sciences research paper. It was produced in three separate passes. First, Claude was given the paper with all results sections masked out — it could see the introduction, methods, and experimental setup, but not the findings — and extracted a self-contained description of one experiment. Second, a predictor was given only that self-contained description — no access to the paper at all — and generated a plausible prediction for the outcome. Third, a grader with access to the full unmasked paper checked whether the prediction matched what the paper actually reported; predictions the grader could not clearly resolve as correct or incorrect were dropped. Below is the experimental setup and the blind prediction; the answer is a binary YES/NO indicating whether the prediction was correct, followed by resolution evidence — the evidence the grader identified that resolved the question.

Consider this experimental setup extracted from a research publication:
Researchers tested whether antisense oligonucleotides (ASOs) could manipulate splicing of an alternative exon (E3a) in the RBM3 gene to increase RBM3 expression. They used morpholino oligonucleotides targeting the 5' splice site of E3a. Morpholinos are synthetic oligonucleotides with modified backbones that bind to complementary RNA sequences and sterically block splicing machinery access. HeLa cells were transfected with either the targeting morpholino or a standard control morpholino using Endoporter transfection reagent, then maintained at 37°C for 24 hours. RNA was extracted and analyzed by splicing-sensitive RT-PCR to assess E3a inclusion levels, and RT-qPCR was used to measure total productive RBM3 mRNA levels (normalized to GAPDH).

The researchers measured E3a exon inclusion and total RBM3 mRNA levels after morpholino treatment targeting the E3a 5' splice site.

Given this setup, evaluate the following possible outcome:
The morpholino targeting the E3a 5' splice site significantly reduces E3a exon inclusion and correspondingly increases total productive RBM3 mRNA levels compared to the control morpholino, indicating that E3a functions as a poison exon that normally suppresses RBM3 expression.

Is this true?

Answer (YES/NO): YES